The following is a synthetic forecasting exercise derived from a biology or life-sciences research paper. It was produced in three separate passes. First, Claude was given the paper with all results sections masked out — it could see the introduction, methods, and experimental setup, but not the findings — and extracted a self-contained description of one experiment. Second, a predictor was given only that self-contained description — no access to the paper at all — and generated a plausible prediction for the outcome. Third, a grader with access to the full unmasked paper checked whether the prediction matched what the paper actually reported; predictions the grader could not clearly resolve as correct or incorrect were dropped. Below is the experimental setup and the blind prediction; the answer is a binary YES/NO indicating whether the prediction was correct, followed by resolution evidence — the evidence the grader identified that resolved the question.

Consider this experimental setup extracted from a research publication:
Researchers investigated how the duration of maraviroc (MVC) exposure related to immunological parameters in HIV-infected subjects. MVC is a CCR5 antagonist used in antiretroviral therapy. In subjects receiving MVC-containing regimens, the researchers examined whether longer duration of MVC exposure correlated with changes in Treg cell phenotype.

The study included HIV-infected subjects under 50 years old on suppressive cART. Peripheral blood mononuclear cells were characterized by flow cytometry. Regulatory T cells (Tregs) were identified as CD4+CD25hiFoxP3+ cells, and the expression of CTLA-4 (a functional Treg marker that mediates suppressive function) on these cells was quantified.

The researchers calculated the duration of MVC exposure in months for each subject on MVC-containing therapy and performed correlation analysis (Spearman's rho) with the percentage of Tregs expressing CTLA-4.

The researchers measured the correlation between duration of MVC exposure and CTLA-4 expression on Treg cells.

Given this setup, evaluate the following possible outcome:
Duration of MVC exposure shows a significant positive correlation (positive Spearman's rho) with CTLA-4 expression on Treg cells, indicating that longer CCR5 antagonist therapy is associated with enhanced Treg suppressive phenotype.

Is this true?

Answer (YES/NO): NO